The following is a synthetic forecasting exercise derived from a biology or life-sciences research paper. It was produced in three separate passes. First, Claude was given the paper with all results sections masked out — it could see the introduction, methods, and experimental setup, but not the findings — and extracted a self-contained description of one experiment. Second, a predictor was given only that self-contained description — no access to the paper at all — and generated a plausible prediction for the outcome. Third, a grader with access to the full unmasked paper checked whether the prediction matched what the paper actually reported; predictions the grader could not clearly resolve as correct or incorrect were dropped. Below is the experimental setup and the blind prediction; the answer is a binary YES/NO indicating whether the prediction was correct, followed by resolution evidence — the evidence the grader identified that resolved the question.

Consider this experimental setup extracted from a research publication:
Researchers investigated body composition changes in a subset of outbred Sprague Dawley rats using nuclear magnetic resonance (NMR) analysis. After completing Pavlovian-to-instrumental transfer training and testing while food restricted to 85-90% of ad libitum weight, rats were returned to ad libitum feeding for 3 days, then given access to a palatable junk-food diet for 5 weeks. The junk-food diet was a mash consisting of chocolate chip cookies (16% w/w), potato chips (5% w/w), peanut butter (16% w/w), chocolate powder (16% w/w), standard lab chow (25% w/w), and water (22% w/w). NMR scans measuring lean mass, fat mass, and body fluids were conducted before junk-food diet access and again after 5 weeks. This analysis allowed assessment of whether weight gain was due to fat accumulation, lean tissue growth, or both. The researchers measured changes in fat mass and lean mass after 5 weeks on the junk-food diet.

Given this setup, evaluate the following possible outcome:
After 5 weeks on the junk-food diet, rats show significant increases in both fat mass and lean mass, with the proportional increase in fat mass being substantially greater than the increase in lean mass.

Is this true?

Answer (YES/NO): NO